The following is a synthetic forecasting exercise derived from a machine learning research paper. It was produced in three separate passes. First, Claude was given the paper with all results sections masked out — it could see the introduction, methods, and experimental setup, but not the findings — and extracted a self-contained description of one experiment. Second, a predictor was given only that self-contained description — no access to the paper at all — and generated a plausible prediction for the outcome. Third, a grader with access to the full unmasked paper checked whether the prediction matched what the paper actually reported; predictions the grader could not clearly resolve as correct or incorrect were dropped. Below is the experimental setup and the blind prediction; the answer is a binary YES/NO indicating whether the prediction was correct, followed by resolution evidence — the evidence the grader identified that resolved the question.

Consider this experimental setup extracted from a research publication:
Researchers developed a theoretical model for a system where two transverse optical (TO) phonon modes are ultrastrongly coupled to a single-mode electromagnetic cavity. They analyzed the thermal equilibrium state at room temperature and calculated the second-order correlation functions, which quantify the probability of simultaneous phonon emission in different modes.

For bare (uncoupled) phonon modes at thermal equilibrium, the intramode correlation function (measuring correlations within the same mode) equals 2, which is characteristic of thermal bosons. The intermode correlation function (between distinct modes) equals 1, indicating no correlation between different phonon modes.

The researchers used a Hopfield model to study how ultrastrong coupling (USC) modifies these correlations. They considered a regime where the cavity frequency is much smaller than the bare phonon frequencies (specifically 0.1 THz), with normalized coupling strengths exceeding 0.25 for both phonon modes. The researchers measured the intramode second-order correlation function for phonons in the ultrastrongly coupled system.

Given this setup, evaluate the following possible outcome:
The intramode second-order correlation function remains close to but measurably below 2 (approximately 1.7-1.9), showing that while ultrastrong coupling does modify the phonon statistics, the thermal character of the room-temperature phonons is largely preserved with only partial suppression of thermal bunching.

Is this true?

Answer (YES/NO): NO